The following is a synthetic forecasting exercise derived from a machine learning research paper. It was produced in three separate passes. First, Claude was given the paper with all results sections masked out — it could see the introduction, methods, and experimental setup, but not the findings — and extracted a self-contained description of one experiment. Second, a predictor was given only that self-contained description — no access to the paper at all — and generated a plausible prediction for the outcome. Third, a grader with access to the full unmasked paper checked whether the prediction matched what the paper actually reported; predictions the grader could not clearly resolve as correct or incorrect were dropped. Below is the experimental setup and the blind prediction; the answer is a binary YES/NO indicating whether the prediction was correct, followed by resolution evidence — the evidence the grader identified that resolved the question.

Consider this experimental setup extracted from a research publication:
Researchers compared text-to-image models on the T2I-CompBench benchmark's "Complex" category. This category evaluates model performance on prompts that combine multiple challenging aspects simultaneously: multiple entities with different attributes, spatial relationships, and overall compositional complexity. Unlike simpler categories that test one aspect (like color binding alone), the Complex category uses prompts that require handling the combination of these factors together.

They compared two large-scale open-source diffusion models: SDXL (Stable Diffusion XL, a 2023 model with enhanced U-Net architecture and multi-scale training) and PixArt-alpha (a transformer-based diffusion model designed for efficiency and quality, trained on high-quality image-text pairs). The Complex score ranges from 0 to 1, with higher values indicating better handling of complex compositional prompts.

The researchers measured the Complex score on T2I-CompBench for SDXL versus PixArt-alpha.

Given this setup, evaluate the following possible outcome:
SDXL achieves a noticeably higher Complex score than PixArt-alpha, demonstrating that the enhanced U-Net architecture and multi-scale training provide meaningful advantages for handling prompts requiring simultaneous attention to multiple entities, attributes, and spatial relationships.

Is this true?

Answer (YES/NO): NO